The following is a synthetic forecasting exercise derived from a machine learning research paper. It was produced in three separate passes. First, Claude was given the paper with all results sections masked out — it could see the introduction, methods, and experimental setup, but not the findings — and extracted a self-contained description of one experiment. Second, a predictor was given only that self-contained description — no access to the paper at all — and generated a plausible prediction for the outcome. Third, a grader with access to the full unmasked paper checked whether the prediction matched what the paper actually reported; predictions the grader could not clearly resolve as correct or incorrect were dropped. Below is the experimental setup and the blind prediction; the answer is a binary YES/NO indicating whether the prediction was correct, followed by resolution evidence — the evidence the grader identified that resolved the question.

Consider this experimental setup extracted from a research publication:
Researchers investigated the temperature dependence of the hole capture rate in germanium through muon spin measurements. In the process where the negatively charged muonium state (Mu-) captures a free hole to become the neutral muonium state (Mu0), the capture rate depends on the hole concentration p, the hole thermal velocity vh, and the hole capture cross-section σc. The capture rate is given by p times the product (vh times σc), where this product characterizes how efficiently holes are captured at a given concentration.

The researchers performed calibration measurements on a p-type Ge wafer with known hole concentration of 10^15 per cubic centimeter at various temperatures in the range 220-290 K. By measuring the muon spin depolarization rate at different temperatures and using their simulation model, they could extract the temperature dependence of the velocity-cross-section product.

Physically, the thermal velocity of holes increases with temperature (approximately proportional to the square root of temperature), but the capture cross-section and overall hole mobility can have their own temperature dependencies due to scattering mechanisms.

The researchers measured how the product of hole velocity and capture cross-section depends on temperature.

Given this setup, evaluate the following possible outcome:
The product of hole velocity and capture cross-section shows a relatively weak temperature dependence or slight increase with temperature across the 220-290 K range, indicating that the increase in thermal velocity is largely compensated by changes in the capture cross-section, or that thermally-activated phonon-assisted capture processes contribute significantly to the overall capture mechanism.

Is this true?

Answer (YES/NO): NO